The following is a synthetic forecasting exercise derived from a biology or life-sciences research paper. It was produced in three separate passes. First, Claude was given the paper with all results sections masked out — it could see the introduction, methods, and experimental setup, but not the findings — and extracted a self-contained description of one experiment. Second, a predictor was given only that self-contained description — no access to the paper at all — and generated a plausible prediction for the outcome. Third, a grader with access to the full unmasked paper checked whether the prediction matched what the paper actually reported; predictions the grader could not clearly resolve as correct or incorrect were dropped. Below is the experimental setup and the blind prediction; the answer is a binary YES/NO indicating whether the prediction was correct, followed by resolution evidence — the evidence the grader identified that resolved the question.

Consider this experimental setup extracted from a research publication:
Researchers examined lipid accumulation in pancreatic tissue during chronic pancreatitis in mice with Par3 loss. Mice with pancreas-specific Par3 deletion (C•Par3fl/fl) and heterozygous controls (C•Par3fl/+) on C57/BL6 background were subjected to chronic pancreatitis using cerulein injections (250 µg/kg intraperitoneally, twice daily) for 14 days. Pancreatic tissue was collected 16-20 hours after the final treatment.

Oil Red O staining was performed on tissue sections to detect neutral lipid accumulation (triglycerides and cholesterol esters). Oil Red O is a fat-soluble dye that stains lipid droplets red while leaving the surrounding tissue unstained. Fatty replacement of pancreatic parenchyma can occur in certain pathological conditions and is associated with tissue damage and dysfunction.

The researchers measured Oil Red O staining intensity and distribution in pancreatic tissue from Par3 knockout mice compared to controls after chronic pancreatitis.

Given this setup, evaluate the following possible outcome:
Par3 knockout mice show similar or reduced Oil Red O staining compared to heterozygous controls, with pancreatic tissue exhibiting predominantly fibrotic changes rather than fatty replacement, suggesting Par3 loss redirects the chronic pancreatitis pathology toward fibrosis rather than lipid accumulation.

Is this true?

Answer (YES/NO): NO